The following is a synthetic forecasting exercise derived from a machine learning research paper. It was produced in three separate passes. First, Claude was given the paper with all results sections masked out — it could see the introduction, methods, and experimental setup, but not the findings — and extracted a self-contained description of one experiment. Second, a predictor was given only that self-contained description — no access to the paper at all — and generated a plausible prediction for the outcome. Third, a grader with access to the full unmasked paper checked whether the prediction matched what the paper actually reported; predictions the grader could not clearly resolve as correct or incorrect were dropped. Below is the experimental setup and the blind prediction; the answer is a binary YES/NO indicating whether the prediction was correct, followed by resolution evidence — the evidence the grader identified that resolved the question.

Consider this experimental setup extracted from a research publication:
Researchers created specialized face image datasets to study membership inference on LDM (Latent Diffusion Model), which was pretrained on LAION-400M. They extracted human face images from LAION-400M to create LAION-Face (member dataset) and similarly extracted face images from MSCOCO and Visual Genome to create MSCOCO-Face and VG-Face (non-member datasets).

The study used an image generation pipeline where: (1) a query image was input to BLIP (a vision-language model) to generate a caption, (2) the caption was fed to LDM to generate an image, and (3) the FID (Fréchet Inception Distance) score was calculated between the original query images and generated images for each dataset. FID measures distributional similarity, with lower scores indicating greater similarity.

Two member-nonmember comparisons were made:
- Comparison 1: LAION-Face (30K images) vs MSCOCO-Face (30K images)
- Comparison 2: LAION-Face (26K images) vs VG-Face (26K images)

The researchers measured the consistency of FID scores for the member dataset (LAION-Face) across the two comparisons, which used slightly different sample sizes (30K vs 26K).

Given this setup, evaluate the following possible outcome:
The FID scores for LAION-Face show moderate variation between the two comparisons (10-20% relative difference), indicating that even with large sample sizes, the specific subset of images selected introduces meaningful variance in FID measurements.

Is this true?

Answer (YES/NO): NO